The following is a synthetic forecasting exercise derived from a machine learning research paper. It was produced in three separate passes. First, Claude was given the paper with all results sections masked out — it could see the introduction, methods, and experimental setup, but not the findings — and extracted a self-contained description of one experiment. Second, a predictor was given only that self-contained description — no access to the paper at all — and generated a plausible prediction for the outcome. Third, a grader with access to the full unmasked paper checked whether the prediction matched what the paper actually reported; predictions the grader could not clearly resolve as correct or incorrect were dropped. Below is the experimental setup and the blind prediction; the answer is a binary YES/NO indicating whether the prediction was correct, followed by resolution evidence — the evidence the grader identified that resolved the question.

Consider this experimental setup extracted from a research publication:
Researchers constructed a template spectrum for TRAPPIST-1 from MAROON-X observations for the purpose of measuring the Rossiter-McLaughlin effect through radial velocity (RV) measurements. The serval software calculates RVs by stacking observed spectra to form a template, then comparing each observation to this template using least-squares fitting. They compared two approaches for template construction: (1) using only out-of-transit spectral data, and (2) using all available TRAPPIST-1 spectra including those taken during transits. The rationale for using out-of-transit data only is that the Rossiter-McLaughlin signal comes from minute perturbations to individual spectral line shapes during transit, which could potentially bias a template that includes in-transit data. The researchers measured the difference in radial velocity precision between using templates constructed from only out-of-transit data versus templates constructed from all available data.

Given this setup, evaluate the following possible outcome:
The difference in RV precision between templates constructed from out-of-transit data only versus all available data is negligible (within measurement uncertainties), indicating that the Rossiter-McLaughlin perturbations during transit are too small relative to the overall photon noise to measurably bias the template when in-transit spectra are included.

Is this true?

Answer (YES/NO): YES